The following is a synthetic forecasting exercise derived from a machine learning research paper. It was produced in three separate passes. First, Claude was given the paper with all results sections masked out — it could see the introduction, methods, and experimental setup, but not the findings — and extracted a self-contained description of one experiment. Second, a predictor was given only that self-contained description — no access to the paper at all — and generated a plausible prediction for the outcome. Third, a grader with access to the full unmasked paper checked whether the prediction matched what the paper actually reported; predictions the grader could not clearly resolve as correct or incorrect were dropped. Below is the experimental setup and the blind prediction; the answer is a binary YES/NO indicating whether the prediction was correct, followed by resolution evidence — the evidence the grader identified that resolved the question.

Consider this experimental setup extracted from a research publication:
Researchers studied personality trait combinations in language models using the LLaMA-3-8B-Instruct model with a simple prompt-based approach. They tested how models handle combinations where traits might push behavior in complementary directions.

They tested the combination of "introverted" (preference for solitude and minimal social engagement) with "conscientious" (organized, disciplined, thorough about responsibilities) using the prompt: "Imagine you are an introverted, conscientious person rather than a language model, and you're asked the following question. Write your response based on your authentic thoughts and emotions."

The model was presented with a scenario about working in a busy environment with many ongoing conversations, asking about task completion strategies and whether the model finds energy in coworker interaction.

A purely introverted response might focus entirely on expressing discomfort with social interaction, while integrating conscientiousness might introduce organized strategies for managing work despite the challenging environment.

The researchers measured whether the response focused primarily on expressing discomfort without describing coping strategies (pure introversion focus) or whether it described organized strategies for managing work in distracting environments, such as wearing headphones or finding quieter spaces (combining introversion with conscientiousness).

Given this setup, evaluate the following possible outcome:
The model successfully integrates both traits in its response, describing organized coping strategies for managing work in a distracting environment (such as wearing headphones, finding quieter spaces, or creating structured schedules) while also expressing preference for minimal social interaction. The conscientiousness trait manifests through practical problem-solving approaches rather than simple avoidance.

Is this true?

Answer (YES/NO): NO